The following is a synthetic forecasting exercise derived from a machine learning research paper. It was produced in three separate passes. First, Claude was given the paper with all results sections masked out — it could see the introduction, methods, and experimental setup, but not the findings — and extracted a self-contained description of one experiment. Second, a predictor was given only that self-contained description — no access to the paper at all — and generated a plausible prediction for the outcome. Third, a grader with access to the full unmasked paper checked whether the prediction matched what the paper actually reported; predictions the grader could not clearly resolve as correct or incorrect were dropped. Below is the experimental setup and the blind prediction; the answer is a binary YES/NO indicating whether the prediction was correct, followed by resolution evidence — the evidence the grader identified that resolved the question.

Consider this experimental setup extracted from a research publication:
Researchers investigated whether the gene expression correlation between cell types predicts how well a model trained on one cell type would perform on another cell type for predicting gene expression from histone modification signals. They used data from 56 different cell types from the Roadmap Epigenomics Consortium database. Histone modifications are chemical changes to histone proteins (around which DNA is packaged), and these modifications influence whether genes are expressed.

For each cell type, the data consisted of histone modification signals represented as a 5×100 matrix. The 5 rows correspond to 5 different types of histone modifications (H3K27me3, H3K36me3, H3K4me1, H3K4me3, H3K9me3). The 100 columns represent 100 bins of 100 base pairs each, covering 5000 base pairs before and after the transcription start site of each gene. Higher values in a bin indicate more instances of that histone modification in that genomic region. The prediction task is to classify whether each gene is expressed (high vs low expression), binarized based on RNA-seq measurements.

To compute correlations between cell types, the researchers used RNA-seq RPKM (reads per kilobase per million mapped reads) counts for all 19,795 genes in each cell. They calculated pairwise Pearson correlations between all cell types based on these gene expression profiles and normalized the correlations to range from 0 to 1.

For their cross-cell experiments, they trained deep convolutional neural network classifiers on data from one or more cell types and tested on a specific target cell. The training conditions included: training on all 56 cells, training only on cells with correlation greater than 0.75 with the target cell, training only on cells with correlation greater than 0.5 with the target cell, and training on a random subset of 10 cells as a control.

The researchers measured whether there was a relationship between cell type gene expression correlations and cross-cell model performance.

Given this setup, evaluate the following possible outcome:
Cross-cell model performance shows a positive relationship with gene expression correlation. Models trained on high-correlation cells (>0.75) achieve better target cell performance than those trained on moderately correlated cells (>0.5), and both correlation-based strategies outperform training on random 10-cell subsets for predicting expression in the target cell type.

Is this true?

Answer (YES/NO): NO